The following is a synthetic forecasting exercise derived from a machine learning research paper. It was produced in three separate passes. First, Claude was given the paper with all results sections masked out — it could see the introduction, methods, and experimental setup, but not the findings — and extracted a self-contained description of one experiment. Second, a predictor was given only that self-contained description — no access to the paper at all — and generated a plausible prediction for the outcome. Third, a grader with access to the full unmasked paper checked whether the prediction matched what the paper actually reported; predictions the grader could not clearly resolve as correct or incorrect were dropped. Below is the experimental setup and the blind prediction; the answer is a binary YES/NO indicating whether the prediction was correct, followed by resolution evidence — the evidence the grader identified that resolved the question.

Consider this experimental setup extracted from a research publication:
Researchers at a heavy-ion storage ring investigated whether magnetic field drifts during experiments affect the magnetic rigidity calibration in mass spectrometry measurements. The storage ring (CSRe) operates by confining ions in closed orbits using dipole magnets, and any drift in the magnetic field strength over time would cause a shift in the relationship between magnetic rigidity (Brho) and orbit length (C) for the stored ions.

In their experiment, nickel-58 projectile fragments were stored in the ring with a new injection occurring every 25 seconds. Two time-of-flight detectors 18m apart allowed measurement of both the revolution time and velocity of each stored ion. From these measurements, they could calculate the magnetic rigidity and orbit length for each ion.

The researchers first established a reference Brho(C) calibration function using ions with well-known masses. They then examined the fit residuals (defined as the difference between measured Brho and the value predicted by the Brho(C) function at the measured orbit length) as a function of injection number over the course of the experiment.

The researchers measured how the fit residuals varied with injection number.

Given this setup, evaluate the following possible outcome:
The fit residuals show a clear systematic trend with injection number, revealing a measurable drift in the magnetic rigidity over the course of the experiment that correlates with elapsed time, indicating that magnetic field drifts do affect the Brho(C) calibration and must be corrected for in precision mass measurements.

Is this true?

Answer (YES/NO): YES